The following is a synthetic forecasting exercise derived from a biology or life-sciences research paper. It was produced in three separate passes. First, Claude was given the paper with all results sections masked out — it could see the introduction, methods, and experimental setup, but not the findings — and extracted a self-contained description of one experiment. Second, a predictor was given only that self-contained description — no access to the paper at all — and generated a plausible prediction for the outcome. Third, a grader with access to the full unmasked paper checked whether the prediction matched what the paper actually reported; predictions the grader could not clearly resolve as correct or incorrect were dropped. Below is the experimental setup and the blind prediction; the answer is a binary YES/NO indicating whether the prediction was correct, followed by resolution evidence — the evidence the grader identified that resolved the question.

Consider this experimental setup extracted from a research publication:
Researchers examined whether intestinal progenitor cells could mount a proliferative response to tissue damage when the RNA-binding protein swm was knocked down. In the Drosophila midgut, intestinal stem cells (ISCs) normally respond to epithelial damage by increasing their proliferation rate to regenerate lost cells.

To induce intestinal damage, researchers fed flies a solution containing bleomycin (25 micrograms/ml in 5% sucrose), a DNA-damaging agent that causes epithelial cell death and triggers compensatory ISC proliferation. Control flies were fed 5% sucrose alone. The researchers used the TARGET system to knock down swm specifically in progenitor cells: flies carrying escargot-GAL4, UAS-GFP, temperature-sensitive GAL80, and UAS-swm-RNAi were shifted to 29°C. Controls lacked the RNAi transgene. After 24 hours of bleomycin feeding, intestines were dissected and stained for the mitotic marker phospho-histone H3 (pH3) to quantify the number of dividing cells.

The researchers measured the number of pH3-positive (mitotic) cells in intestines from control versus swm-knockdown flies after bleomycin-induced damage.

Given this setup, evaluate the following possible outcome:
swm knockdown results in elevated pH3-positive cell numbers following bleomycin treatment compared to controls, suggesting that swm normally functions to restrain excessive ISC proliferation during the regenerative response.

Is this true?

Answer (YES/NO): NO